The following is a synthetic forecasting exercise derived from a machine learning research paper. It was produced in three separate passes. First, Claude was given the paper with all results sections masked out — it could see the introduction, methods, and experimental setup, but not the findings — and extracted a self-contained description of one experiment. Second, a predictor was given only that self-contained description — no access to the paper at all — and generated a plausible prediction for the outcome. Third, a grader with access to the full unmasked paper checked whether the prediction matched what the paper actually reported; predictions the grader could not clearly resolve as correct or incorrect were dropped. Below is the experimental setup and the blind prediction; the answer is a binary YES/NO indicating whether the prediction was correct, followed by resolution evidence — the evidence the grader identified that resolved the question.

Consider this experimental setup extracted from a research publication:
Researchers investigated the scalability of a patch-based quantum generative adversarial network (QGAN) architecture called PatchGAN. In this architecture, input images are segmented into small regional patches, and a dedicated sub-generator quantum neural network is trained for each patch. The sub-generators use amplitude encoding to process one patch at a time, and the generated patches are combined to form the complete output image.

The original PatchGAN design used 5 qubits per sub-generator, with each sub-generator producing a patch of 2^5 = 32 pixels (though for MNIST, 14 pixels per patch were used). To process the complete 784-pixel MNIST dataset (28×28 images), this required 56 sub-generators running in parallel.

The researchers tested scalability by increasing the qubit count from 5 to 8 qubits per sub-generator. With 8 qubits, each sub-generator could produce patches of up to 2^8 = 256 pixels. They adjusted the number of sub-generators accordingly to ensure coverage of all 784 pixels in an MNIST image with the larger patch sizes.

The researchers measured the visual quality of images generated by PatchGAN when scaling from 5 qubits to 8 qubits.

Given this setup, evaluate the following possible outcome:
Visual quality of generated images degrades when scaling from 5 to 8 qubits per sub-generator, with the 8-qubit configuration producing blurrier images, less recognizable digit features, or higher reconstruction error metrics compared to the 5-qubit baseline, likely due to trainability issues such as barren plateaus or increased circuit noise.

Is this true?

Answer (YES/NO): YES